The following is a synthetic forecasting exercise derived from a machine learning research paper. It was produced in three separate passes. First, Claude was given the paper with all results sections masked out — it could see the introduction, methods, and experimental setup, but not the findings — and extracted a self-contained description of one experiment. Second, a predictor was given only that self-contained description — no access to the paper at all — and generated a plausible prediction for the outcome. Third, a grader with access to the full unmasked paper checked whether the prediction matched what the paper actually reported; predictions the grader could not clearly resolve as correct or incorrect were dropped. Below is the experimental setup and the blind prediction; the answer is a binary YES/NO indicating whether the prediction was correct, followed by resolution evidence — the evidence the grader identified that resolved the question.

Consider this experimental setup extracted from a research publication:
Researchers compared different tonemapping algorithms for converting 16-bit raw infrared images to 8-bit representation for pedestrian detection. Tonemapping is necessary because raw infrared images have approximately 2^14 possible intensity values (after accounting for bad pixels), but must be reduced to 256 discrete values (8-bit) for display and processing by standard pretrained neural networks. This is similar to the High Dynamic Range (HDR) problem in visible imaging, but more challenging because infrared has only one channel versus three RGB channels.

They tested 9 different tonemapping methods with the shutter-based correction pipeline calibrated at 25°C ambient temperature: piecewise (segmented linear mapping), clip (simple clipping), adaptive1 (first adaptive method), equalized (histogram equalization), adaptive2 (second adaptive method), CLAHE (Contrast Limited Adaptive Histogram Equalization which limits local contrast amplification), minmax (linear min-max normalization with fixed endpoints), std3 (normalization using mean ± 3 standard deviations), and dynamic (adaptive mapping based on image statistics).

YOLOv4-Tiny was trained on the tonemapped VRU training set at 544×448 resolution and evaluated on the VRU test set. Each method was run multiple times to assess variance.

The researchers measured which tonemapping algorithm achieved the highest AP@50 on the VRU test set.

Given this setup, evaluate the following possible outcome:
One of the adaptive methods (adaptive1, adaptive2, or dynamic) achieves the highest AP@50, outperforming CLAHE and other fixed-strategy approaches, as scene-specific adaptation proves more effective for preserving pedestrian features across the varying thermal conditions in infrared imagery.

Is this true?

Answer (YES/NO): YES